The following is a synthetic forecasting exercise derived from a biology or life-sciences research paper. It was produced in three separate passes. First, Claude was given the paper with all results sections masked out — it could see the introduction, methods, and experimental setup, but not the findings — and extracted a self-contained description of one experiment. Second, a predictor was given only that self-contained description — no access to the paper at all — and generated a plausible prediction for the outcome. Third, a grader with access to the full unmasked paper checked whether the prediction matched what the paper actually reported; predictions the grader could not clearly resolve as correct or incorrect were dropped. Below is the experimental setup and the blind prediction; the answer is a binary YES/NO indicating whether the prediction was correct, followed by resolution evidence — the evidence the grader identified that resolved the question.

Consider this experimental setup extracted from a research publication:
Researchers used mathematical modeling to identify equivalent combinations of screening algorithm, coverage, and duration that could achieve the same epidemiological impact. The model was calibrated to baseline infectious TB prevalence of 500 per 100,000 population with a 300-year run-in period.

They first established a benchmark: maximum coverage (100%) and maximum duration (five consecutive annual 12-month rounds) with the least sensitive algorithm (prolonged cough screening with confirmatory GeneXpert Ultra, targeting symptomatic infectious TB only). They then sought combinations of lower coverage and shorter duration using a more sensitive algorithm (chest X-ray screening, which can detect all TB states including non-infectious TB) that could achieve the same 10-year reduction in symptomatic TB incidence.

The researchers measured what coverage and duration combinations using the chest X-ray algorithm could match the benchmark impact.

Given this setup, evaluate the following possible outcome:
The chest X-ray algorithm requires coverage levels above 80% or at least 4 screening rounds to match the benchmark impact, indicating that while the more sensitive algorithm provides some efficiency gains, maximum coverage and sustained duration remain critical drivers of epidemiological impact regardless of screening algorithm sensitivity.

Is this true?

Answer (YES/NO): NO